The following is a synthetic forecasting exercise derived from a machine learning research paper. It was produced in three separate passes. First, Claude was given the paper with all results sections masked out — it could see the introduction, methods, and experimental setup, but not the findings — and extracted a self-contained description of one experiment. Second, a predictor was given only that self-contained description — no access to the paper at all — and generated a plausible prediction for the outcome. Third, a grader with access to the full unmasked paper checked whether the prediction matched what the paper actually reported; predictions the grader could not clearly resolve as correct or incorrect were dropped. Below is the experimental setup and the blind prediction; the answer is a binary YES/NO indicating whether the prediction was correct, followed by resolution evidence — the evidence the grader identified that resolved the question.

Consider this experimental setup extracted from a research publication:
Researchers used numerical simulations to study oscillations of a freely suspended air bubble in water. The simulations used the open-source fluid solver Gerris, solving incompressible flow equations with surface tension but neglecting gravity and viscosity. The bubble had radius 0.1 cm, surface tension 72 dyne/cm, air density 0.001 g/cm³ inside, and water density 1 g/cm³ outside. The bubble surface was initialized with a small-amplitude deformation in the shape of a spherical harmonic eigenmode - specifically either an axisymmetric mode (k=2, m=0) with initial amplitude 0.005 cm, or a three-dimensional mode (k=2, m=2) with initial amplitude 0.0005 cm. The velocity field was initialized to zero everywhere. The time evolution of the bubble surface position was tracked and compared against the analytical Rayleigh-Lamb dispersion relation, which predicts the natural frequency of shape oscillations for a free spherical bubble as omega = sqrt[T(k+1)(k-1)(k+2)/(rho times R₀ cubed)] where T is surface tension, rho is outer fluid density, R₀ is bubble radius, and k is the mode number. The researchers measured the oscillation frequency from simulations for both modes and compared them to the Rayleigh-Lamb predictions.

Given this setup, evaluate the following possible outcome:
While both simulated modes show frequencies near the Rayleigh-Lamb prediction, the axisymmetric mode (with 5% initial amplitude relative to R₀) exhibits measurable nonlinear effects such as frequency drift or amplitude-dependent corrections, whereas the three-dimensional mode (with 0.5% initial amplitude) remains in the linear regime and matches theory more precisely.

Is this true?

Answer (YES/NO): NO